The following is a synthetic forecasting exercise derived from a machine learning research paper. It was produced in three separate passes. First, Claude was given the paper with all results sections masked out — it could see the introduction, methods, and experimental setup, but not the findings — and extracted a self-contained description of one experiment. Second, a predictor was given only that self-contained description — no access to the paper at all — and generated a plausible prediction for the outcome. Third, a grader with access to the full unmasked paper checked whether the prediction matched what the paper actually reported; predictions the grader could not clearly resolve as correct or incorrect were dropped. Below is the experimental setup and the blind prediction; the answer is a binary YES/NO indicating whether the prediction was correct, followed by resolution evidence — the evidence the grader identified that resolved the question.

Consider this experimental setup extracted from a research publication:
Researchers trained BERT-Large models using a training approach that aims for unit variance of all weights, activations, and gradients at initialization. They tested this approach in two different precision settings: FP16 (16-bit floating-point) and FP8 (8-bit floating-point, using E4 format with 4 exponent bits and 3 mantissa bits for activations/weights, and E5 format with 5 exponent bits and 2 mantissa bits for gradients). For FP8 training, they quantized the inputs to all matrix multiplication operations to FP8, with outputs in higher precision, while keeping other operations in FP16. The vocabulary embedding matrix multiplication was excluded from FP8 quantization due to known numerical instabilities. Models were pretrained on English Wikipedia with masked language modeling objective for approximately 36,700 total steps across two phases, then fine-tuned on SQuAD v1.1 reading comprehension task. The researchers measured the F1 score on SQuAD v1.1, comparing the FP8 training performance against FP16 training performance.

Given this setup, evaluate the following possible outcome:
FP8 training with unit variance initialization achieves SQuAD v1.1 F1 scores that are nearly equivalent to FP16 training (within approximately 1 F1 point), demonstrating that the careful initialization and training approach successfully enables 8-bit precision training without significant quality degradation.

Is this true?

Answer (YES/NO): YES